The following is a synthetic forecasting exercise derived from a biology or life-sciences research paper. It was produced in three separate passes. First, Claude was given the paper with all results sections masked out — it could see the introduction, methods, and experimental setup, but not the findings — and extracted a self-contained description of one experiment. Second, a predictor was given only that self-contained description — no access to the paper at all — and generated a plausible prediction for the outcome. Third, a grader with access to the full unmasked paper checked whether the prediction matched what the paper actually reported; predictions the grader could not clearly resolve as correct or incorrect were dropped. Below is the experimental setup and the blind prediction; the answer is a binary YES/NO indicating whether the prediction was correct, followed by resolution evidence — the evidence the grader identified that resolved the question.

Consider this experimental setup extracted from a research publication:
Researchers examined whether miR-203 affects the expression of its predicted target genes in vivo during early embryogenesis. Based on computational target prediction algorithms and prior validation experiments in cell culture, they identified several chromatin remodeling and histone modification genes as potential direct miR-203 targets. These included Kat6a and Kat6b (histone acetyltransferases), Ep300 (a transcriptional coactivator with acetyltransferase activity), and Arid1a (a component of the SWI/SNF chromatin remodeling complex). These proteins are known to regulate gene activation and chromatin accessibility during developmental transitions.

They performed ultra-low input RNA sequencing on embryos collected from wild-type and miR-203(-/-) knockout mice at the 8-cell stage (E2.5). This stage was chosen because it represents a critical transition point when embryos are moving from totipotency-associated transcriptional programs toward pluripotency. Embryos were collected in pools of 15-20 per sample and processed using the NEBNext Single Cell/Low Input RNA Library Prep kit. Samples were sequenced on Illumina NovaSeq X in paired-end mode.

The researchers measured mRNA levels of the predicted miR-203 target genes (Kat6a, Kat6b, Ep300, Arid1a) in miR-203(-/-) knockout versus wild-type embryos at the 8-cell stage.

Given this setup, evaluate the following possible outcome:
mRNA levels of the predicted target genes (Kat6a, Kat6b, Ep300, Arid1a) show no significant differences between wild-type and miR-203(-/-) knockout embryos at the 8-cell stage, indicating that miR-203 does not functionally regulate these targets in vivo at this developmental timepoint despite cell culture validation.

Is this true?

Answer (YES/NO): NO